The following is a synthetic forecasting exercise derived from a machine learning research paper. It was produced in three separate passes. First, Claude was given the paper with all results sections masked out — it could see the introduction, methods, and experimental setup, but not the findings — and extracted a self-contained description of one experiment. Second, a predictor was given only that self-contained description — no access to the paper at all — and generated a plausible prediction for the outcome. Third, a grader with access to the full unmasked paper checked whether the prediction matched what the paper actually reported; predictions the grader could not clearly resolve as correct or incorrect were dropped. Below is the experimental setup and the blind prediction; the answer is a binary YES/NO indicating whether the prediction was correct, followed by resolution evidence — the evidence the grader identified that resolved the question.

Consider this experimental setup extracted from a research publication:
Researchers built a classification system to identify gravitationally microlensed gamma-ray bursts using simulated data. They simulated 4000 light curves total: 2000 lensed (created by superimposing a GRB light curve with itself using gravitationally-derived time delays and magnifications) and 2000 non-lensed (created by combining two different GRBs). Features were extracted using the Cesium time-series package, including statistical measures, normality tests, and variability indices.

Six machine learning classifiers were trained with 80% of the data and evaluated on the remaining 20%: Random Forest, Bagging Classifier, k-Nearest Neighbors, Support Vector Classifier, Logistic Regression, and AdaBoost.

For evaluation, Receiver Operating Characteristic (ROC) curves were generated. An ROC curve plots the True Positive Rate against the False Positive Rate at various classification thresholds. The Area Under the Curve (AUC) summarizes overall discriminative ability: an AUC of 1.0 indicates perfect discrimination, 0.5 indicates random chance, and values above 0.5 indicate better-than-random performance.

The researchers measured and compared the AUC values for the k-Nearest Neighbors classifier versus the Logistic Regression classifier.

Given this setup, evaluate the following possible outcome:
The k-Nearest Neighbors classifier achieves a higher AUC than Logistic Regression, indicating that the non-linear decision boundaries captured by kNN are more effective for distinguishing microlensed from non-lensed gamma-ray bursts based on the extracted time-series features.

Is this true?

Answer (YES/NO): YES